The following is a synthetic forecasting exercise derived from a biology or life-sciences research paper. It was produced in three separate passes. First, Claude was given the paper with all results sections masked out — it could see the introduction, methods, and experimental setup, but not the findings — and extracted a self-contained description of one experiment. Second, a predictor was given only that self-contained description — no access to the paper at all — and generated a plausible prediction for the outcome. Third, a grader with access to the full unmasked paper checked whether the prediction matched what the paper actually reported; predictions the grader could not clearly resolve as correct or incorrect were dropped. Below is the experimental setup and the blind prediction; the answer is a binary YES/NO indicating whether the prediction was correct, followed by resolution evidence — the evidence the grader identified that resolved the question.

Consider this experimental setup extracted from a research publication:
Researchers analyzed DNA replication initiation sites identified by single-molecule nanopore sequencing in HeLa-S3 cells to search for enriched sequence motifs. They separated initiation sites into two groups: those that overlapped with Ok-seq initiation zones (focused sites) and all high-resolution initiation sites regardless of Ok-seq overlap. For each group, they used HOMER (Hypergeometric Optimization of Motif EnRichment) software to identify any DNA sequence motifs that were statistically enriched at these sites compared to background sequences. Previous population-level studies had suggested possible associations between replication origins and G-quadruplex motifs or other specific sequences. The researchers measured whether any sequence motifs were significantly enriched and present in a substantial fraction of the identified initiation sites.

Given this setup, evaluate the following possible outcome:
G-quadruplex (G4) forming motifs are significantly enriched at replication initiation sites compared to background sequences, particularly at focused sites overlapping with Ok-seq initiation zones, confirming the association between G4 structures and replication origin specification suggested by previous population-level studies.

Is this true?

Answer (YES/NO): NO